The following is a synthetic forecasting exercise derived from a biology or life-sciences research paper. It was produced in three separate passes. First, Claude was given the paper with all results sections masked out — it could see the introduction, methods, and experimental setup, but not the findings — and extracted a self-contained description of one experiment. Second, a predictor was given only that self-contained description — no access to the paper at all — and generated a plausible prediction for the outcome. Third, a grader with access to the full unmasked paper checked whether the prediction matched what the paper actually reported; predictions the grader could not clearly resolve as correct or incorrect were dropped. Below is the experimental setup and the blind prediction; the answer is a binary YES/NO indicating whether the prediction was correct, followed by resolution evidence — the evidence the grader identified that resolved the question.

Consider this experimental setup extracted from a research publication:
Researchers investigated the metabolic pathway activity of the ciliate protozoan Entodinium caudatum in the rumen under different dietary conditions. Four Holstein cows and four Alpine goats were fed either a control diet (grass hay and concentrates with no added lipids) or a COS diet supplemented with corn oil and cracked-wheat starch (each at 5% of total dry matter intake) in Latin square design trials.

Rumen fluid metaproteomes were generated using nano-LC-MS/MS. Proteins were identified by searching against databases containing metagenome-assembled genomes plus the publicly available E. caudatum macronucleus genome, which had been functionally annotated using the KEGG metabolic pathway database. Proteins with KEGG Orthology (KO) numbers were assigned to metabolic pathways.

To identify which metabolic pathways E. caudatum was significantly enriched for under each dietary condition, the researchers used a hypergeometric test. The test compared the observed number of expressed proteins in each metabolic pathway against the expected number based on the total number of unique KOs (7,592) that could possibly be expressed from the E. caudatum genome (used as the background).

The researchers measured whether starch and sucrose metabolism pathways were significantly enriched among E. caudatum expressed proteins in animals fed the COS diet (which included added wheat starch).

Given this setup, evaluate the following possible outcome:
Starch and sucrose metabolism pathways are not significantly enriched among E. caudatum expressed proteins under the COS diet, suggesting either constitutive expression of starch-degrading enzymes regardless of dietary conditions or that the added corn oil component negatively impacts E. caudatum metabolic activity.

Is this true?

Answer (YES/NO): YES